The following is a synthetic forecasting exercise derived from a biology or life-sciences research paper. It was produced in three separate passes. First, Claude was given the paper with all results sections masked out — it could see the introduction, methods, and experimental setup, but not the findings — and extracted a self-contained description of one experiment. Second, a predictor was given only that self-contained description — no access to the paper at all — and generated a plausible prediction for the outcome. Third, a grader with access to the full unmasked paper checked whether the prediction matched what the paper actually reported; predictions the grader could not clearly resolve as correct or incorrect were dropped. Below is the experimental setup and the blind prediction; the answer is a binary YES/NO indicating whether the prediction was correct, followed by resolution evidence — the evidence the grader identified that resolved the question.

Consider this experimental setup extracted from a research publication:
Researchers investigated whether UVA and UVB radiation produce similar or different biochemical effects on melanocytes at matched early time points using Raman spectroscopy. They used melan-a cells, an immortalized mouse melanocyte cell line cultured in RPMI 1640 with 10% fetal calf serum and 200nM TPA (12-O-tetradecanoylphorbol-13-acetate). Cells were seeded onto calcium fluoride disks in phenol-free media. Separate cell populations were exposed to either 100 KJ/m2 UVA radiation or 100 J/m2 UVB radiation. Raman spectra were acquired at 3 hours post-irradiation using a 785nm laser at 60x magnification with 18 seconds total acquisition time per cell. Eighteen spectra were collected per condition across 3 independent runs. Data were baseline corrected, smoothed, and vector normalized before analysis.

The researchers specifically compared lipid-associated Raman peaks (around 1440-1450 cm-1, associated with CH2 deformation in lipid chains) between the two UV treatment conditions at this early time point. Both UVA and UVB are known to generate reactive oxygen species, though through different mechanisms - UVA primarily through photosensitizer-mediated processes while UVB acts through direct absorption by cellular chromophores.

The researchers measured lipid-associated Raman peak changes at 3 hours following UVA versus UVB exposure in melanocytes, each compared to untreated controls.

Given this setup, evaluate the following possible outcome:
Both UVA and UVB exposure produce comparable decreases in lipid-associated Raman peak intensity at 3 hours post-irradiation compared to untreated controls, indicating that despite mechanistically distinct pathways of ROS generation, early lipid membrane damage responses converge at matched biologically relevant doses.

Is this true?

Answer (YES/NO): NO